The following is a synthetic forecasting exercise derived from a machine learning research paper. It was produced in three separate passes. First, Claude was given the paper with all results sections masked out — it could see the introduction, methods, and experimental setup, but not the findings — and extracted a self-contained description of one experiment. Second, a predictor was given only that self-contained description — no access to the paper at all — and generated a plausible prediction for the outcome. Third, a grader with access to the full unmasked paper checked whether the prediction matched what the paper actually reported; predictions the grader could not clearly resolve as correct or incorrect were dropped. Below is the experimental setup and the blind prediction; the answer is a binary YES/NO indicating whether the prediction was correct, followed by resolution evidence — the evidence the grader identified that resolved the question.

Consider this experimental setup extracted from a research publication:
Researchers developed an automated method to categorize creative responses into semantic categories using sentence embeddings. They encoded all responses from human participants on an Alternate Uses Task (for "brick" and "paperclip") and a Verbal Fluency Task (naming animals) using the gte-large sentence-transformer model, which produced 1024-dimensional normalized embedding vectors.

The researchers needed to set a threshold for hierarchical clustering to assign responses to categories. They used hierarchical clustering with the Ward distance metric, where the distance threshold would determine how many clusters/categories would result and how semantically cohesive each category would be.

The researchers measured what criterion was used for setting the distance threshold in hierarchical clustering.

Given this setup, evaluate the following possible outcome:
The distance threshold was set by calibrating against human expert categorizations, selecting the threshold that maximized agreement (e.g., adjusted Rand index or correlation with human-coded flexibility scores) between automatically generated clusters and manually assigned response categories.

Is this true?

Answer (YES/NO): NO